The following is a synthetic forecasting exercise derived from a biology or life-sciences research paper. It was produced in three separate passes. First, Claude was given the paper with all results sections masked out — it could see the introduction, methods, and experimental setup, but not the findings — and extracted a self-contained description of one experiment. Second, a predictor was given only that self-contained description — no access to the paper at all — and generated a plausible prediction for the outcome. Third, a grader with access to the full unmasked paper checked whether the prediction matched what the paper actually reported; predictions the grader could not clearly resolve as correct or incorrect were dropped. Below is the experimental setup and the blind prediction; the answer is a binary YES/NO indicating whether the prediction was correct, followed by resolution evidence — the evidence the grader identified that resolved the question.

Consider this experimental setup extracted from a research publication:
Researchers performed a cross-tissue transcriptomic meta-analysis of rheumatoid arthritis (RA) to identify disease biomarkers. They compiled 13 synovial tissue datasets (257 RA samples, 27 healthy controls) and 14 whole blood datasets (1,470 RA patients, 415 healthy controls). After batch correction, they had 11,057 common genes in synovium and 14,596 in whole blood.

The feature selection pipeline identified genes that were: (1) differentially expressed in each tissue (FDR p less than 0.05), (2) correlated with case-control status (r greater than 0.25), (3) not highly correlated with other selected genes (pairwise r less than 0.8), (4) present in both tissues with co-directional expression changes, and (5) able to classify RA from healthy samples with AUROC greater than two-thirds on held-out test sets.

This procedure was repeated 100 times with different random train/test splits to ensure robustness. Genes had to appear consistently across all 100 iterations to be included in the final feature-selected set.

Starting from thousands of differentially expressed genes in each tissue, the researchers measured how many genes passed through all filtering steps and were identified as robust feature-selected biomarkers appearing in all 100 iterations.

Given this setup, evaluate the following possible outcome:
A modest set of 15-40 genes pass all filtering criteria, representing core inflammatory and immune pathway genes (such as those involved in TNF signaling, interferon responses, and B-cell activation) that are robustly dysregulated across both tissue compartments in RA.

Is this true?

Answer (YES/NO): NO